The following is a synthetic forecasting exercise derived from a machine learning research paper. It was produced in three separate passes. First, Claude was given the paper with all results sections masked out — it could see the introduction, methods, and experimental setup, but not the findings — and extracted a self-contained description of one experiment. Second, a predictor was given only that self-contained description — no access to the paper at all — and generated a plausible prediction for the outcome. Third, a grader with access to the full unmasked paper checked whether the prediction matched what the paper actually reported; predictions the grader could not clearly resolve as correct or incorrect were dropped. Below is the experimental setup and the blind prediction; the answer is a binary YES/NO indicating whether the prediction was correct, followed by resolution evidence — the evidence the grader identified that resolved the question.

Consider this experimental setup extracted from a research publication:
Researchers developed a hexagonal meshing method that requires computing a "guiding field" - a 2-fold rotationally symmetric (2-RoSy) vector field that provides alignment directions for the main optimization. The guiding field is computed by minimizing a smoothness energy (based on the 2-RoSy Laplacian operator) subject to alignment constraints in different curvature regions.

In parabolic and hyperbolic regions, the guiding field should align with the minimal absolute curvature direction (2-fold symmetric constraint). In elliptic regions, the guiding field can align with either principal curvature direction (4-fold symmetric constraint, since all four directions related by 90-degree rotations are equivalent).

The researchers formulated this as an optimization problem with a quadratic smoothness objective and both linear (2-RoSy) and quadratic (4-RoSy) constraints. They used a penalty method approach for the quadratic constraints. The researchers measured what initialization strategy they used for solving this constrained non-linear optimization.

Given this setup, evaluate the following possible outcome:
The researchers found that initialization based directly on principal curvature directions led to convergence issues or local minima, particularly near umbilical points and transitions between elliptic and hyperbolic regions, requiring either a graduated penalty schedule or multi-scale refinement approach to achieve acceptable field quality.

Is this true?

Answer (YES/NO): NO